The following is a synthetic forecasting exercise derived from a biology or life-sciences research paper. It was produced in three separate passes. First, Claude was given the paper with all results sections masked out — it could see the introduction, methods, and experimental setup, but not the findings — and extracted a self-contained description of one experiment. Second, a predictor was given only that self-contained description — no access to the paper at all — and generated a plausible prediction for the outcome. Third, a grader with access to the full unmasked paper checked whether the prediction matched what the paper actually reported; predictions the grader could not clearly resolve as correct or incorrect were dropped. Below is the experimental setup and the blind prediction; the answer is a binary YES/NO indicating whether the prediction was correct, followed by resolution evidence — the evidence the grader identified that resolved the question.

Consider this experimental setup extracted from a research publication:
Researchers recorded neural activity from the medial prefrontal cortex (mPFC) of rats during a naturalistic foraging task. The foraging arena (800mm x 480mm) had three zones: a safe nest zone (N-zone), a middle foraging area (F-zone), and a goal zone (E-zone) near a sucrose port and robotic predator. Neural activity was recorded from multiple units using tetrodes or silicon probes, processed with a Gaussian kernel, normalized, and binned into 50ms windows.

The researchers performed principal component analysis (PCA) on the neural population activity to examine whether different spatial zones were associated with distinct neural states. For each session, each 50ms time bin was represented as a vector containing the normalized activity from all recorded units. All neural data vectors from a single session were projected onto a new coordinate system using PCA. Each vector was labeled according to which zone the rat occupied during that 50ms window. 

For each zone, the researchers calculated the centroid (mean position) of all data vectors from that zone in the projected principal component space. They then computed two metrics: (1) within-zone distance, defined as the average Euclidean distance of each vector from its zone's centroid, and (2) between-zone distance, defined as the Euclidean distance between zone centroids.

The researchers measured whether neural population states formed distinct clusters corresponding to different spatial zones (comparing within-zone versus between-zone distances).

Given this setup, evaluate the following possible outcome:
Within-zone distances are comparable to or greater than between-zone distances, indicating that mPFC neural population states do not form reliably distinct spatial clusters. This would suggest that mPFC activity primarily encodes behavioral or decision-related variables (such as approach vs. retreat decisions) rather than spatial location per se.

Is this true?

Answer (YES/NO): NO